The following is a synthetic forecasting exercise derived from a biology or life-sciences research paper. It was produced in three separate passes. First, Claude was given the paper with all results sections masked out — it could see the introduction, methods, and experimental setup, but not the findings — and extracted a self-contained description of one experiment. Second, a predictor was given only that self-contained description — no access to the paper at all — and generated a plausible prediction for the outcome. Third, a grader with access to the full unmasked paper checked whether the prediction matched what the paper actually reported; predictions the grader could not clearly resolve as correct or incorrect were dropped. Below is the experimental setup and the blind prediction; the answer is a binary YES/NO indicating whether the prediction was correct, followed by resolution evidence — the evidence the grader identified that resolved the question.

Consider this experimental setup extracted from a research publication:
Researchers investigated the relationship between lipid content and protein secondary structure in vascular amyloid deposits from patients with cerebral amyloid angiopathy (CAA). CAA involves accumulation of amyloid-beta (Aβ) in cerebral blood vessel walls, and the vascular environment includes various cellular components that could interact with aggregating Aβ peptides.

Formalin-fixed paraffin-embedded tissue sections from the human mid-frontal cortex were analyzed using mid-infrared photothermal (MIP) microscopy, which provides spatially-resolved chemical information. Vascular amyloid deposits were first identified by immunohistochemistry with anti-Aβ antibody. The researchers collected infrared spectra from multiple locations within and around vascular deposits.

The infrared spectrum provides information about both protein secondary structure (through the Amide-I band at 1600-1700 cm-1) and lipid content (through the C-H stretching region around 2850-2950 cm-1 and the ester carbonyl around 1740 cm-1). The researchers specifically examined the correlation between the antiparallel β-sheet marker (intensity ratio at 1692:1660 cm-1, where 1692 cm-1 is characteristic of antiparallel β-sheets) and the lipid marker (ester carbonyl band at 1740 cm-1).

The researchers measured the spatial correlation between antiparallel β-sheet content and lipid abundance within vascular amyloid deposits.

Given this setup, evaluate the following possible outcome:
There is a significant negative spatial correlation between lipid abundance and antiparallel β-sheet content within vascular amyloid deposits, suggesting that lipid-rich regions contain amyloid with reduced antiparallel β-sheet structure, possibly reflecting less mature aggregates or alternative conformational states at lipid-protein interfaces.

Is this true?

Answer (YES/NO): NO